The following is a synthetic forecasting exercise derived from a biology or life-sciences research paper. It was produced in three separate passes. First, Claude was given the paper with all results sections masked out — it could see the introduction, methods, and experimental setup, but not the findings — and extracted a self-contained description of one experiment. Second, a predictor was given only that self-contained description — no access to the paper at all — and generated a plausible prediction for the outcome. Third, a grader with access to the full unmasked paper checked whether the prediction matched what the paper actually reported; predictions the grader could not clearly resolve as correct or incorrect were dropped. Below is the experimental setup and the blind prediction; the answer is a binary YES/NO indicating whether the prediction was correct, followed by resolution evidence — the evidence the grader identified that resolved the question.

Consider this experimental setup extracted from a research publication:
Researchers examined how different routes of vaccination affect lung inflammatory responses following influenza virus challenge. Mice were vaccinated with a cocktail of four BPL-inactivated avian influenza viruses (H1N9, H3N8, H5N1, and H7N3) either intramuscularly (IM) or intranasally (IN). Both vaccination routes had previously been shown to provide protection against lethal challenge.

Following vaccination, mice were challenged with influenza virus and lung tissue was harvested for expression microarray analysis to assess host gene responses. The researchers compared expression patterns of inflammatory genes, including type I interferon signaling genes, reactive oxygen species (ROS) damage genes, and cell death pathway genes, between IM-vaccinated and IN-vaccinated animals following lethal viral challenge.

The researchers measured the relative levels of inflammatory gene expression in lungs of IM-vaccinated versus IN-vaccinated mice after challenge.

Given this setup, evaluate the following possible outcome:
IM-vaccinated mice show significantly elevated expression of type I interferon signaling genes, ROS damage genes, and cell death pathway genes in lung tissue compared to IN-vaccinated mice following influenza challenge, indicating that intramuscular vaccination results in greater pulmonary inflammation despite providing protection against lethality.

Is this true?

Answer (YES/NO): NO